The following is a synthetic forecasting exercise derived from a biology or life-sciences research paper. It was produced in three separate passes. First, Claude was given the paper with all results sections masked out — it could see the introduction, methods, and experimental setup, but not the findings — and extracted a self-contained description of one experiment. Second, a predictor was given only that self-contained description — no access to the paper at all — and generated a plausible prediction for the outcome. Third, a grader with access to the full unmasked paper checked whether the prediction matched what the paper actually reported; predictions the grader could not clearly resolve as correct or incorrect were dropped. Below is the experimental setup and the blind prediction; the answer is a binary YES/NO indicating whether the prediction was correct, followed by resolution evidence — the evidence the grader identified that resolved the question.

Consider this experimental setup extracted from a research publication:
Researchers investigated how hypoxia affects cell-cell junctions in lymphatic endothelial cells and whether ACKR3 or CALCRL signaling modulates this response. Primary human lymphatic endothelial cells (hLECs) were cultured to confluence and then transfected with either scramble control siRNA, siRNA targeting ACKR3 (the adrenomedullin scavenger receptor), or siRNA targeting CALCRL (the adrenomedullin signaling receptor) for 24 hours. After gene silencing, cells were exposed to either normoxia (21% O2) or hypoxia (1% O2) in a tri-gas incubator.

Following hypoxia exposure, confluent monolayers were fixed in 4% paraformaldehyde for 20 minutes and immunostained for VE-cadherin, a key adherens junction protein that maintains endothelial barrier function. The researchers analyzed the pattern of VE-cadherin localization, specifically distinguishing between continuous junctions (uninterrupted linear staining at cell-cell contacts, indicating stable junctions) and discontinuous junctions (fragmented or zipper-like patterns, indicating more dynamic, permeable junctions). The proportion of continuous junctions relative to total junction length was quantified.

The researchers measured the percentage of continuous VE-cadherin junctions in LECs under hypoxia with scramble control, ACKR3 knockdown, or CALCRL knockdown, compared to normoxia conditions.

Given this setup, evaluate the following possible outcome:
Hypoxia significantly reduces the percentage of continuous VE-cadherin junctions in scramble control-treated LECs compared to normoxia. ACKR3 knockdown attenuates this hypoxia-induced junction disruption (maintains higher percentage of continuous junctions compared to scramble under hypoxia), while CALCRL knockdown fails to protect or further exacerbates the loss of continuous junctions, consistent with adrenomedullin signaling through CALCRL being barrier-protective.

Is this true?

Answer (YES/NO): NO